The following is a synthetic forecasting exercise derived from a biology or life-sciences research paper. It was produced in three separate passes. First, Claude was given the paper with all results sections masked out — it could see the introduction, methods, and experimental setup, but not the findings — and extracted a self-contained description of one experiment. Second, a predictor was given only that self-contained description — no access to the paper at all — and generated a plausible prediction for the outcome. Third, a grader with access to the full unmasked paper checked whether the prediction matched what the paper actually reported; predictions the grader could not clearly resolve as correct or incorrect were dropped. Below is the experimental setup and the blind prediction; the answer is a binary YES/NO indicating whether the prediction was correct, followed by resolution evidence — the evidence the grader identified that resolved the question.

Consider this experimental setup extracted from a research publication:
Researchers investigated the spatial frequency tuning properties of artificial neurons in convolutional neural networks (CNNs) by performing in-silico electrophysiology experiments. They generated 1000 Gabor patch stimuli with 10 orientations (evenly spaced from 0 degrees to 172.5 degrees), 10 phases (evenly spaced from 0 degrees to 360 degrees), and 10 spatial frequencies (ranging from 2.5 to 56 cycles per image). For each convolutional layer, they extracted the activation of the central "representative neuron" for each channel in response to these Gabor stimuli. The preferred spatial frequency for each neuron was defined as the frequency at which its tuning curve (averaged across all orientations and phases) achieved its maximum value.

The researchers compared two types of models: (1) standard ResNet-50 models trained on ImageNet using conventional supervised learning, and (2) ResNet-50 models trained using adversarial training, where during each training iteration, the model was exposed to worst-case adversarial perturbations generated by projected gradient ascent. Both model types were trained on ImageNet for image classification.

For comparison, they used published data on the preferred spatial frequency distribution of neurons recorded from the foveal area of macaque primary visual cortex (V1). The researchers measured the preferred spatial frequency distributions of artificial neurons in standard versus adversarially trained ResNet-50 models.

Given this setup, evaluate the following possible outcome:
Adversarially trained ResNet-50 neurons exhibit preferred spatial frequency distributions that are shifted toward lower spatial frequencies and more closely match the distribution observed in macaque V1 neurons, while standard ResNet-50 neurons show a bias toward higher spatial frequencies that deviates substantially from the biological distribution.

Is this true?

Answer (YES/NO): YES